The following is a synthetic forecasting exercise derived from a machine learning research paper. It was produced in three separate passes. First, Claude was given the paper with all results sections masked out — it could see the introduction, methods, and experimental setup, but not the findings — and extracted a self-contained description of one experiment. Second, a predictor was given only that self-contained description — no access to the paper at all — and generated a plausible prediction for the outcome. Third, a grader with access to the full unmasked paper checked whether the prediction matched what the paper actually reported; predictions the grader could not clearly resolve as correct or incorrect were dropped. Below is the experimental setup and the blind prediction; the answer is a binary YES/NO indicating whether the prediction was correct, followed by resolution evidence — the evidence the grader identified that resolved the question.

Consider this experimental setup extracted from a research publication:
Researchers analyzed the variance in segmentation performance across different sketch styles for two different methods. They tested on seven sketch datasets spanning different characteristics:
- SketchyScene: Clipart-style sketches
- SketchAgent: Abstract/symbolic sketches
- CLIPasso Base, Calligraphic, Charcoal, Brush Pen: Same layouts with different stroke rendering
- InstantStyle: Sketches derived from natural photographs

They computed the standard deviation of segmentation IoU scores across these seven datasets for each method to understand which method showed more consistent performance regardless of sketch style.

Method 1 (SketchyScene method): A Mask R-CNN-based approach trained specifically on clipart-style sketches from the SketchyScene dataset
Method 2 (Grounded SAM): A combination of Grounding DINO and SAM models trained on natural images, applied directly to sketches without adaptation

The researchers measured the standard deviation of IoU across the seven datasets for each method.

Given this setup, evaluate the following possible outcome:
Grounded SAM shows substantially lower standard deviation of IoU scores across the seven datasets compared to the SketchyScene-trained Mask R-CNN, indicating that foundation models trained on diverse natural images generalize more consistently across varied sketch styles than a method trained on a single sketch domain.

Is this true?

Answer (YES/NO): NO